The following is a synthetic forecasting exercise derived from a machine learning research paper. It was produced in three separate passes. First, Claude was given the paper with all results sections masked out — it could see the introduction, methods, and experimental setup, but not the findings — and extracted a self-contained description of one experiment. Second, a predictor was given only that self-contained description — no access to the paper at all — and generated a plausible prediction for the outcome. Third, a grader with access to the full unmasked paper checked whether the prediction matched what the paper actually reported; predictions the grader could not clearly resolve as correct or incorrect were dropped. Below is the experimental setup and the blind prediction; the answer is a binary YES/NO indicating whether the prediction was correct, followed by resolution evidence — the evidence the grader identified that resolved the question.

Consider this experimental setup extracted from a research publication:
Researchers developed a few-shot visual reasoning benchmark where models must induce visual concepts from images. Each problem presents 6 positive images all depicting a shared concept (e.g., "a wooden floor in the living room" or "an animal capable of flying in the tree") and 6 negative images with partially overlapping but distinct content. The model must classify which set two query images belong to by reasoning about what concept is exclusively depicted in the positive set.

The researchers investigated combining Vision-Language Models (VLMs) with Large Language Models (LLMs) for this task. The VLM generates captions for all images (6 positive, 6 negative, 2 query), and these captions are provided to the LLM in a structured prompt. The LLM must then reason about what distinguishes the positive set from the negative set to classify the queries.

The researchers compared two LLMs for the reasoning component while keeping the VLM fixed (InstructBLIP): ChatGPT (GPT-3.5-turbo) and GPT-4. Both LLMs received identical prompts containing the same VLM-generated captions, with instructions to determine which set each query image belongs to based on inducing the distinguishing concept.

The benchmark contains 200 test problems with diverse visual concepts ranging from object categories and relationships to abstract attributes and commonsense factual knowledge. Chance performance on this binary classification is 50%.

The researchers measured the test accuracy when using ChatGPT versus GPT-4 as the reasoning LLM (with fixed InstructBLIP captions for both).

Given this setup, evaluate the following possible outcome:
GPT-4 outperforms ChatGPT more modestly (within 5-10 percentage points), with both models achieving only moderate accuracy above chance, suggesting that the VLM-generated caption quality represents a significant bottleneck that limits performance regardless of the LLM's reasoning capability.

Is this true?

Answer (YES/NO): NO